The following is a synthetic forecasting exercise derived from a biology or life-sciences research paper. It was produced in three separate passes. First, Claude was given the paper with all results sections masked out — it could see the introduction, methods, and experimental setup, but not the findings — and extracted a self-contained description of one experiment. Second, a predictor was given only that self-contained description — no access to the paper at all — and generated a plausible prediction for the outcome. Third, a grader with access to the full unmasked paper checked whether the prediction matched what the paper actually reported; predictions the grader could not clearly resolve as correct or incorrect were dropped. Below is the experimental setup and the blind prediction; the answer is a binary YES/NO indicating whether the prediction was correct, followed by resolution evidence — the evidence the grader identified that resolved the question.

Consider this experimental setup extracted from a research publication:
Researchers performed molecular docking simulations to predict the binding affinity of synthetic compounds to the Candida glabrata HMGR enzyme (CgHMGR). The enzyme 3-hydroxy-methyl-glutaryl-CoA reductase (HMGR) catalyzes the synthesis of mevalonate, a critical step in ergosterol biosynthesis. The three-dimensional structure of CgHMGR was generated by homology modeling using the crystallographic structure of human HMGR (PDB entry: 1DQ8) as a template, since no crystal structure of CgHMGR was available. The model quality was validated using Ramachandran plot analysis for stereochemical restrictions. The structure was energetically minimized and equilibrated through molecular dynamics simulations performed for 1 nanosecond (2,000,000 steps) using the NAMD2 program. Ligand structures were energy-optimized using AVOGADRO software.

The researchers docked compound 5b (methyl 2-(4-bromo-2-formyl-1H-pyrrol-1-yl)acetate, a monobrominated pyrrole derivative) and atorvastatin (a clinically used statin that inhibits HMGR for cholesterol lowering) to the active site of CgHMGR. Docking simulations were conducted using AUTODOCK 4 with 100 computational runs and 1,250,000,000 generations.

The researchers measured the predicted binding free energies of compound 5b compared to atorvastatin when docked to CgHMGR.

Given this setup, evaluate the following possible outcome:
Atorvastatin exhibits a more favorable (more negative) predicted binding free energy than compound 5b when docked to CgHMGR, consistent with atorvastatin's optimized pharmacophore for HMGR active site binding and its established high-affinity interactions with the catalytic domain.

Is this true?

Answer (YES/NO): NO